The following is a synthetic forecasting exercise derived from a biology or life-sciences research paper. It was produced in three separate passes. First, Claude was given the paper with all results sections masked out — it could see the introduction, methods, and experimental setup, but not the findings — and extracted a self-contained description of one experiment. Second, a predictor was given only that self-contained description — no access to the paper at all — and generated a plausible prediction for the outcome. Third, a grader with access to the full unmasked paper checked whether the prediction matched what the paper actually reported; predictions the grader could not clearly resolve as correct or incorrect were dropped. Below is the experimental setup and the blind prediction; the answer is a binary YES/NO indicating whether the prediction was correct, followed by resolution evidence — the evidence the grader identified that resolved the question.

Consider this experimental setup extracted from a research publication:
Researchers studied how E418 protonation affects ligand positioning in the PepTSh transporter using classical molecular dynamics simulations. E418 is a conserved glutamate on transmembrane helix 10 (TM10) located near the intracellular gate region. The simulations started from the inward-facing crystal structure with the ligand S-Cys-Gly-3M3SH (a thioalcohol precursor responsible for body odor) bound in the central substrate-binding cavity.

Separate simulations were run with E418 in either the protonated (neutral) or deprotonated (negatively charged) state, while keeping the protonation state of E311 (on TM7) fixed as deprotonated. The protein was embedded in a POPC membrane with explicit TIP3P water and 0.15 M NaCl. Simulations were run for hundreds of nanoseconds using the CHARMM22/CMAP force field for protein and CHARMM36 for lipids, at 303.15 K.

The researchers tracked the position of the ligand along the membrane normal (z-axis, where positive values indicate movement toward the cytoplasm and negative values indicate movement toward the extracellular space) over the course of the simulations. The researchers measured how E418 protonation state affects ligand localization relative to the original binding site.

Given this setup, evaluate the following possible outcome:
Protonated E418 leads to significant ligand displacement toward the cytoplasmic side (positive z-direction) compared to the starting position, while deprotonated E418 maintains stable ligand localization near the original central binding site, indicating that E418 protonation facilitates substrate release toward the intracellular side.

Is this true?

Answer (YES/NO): NO